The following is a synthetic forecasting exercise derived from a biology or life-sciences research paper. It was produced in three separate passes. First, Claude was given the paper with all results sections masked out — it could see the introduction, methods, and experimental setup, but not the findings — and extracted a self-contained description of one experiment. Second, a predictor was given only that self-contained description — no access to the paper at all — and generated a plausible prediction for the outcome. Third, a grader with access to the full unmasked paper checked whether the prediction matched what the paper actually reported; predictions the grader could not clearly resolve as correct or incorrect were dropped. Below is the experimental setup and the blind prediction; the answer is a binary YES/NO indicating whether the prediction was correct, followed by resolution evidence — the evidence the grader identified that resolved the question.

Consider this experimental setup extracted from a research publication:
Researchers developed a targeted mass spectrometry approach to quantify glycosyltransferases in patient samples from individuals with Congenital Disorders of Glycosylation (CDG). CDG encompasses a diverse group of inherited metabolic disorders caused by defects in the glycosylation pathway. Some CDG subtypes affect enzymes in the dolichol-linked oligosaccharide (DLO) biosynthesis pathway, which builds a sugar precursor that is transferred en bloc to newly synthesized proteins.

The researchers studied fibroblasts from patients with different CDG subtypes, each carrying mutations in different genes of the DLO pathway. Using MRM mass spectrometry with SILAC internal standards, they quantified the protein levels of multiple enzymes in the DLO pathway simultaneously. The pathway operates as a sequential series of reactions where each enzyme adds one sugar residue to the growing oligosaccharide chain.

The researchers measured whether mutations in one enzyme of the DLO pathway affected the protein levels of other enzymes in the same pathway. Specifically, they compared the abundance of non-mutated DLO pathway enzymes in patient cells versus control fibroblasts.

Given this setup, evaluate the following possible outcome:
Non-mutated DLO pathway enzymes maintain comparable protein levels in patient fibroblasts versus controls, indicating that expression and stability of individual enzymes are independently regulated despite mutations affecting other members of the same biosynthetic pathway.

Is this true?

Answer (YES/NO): YES